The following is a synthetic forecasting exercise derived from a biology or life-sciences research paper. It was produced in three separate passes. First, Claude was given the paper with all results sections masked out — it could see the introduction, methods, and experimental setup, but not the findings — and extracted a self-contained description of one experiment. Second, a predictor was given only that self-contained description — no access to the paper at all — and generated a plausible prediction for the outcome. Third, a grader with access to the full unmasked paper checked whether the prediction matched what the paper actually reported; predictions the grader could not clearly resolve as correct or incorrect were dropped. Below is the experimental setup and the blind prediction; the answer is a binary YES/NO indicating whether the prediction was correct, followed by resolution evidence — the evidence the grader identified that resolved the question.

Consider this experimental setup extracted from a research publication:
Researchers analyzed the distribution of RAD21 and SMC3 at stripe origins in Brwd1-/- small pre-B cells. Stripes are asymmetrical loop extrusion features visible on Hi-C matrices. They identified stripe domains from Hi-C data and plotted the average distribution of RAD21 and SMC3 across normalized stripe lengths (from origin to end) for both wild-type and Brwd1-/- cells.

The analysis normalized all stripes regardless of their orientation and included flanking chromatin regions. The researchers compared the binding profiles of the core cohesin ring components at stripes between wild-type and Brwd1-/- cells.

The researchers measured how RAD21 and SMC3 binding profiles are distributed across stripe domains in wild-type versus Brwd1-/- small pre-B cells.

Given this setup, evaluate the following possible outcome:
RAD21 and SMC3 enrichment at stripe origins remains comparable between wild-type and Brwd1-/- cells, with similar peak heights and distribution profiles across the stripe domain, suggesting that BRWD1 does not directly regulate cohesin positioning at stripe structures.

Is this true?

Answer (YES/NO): NO